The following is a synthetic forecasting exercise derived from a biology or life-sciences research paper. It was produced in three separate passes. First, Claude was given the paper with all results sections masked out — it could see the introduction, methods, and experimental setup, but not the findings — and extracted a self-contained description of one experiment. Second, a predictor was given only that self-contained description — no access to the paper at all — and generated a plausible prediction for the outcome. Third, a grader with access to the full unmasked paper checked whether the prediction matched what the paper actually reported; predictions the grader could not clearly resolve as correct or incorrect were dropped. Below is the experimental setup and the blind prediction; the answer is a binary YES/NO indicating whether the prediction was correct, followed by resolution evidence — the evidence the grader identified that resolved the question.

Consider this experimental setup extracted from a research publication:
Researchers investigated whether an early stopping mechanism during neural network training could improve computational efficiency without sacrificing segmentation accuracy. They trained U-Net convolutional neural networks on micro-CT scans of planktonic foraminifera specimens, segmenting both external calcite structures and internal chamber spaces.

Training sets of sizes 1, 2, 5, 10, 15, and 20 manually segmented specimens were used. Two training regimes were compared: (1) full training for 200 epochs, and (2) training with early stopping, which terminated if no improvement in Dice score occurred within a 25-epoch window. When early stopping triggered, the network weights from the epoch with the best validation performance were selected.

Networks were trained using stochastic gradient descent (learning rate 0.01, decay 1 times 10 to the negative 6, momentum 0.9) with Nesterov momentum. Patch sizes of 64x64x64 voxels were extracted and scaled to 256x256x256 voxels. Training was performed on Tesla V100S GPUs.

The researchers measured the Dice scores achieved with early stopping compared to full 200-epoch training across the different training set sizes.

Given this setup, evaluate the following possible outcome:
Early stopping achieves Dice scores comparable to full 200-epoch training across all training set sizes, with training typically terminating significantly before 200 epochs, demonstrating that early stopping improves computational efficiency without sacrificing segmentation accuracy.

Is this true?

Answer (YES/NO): YES